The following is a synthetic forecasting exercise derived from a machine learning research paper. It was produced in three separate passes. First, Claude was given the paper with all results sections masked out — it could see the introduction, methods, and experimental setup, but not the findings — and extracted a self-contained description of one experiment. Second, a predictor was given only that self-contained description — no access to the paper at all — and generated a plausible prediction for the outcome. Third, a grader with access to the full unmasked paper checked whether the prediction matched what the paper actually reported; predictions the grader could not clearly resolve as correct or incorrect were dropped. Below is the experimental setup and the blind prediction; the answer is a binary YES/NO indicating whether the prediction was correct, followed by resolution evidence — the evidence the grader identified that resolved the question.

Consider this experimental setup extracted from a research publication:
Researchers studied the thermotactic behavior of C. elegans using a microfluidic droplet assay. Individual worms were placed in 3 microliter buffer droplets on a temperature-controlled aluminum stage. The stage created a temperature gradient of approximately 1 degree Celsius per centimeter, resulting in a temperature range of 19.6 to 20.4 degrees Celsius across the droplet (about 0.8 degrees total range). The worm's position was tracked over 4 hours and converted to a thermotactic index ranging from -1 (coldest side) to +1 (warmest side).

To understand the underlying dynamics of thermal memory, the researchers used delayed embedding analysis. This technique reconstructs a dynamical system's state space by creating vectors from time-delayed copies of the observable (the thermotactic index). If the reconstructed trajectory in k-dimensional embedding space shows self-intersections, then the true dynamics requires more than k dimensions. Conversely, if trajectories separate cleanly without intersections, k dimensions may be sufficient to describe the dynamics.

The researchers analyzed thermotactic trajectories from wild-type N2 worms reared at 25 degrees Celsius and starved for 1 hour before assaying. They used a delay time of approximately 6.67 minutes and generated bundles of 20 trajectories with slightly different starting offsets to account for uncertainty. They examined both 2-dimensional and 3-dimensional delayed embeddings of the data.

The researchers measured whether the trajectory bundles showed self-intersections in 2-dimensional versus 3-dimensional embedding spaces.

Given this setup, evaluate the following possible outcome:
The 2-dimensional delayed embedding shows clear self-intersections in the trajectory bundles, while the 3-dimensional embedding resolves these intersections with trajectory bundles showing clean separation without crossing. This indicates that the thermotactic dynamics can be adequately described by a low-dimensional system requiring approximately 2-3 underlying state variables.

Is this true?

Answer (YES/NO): NO